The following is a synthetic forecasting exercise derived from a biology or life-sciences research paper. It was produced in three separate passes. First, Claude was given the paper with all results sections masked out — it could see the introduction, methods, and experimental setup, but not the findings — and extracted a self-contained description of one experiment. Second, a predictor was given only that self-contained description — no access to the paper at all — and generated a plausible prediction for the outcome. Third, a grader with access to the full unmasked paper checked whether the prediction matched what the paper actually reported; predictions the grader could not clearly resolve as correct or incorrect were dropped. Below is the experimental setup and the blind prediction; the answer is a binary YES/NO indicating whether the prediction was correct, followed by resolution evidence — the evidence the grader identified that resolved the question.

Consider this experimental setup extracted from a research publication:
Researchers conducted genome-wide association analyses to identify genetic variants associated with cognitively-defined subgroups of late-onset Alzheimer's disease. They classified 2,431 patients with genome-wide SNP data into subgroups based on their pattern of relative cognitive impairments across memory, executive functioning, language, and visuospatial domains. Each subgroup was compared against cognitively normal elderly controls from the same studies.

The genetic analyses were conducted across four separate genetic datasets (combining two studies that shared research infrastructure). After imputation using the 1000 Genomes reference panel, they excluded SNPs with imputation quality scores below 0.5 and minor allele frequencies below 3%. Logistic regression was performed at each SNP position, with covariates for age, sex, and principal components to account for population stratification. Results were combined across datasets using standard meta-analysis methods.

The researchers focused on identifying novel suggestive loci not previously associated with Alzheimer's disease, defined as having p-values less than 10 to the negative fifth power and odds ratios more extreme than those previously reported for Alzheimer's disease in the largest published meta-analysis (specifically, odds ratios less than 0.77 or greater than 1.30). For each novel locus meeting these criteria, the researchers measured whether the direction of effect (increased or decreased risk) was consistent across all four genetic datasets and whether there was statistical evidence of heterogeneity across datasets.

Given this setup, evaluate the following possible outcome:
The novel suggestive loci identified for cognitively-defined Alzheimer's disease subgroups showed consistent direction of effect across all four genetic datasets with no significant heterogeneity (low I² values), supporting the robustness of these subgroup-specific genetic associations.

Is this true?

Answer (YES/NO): NO